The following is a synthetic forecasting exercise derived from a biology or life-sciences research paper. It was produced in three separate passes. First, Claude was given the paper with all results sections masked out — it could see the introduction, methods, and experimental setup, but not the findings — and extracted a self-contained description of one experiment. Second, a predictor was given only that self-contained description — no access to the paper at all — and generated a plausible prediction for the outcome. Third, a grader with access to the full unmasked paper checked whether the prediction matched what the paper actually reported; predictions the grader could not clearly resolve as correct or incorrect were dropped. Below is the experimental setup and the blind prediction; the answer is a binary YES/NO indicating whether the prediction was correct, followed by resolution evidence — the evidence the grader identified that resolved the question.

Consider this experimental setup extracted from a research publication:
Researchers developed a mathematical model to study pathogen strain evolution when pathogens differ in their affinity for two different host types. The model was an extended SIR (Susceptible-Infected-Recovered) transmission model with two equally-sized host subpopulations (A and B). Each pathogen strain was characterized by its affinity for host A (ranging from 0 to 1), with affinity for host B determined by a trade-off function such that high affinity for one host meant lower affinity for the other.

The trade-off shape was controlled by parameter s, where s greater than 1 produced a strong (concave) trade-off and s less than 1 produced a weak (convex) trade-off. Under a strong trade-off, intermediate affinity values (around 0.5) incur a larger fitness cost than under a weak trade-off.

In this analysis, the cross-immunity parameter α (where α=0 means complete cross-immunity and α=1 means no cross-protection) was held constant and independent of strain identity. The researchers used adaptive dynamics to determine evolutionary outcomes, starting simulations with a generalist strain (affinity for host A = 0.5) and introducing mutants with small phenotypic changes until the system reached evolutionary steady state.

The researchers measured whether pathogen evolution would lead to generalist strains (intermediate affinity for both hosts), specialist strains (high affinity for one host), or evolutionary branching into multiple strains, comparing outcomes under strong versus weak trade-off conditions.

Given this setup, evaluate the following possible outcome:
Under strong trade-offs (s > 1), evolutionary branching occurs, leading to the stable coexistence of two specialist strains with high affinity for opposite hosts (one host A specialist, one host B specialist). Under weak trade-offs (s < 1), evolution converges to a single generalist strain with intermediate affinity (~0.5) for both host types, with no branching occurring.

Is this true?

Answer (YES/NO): NO